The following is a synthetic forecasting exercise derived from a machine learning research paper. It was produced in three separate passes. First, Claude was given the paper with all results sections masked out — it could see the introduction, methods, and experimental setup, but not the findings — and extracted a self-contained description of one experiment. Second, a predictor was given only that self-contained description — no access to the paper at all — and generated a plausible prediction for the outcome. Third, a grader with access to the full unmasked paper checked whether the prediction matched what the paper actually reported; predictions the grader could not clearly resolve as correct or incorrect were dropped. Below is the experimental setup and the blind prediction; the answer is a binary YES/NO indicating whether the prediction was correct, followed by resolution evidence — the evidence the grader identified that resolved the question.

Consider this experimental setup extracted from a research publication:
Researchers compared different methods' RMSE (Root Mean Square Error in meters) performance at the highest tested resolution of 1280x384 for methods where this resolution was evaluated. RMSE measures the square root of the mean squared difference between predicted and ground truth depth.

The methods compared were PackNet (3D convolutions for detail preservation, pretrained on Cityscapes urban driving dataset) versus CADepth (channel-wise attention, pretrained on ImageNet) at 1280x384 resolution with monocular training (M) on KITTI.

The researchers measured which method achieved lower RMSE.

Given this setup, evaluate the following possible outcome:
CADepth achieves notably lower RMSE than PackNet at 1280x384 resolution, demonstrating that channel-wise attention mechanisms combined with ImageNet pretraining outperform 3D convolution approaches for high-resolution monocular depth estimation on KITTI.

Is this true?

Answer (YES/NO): YES